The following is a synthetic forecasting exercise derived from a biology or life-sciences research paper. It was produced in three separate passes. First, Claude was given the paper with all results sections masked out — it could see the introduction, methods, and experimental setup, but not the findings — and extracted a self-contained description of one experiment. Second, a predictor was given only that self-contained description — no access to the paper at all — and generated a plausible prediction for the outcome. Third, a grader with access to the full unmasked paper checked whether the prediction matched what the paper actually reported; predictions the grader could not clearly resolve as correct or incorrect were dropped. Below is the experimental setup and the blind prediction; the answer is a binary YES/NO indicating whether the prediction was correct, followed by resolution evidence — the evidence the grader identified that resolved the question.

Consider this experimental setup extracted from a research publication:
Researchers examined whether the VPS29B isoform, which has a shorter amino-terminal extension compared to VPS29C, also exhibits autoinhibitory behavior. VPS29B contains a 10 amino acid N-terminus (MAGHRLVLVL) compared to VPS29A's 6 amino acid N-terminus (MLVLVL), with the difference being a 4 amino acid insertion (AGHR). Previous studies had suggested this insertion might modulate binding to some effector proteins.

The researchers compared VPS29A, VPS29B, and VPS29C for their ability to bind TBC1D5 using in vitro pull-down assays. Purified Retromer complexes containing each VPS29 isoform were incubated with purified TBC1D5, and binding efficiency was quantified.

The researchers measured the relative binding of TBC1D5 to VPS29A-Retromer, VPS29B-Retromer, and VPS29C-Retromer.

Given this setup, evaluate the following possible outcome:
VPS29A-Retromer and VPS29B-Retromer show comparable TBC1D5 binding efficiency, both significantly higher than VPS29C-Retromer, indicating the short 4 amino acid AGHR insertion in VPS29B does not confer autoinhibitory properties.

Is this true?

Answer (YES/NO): NO